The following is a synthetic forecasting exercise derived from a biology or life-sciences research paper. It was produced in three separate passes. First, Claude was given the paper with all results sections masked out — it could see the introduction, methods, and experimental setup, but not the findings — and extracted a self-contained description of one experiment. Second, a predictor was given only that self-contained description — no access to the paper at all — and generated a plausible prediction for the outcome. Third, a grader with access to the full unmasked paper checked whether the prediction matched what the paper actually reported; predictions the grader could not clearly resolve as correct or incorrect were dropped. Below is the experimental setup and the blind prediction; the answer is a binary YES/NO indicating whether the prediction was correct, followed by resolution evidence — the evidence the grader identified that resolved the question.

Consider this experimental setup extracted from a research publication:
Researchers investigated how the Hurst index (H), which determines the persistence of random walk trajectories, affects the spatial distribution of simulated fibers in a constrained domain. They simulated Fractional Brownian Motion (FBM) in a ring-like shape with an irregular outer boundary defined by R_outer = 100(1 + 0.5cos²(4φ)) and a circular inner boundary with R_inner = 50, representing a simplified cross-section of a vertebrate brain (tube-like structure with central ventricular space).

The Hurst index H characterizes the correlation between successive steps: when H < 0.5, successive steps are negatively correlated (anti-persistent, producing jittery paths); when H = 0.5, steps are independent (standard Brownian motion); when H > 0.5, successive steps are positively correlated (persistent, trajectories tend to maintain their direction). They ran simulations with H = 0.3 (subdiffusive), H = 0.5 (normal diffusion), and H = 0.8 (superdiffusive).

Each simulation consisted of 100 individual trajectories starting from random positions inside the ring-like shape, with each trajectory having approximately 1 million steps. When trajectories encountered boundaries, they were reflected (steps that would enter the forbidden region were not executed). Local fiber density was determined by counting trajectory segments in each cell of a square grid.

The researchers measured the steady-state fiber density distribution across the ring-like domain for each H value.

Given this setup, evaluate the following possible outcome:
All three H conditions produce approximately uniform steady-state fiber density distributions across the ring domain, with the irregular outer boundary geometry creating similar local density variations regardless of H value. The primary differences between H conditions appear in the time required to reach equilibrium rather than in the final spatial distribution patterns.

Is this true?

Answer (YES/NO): NO